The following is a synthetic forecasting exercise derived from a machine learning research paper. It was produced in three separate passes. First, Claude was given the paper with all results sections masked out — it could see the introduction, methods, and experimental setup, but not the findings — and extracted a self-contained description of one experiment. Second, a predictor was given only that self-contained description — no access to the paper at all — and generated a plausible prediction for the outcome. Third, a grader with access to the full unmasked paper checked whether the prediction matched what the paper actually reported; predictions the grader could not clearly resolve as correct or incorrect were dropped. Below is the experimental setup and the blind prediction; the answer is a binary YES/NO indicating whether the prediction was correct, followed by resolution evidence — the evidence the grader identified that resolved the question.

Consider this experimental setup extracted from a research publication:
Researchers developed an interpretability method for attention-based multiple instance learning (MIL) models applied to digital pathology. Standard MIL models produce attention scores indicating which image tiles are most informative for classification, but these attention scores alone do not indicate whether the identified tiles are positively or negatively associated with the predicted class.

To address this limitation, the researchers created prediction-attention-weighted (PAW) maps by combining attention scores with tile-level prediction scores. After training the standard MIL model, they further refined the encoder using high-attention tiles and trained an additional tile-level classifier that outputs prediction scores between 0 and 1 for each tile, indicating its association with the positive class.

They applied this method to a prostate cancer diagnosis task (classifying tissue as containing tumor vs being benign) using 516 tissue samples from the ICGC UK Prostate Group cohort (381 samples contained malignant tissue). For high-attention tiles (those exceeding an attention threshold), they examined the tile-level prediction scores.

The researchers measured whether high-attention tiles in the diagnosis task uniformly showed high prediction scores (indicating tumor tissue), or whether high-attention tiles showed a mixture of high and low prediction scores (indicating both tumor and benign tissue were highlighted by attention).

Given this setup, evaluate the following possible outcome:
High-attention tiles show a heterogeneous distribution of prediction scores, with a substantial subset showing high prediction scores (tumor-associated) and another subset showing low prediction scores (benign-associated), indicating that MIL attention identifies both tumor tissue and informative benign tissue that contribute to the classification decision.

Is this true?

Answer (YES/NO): YES